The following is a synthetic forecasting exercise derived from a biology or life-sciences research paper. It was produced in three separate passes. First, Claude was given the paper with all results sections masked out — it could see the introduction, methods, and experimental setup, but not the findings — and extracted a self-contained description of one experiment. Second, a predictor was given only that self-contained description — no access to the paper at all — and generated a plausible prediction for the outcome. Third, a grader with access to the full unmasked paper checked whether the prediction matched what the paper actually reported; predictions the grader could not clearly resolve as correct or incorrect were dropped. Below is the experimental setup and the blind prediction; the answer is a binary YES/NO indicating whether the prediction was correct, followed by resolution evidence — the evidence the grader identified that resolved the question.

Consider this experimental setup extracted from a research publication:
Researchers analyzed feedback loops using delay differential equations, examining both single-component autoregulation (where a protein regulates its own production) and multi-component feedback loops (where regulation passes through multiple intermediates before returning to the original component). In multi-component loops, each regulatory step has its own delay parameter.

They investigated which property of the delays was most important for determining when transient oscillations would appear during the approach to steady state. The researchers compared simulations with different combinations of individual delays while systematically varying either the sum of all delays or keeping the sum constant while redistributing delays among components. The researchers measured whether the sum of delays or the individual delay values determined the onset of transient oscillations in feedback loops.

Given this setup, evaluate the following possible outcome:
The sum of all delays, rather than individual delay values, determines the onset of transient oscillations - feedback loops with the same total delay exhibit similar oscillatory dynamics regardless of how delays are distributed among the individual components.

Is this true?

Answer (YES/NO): NO